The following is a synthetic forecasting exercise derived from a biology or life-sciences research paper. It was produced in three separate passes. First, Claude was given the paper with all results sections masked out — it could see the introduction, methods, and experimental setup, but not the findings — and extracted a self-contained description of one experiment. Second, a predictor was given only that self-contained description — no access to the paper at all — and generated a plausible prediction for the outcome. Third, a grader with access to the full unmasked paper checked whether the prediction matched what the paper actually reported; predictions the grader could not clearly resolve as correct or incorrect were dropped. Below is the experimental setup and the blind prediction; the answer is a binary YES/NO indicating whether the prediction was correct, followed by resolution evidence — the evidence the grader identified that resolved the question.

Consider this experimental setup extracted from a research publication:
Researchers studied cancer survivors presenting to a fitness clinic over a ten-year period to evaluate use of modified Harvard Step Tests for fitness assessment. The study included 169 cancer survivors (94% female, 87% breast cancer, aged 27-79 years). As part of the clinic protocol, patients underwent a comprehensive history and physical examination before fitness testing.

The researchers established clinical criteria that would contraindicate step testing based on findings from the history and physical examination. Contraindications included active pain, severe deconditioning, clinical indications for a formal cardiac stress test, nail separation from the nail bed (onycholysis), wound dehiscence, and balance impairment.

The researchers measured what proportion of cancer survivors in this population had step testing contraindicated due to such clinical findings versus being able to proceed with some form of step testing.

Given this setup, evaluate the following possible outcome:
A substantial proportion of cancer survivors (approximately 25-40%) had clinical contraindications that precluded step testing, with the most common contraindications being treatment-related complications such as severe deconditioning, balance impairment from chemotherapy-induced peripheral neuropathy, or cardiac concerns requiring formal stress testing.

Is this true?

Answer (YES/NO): NO